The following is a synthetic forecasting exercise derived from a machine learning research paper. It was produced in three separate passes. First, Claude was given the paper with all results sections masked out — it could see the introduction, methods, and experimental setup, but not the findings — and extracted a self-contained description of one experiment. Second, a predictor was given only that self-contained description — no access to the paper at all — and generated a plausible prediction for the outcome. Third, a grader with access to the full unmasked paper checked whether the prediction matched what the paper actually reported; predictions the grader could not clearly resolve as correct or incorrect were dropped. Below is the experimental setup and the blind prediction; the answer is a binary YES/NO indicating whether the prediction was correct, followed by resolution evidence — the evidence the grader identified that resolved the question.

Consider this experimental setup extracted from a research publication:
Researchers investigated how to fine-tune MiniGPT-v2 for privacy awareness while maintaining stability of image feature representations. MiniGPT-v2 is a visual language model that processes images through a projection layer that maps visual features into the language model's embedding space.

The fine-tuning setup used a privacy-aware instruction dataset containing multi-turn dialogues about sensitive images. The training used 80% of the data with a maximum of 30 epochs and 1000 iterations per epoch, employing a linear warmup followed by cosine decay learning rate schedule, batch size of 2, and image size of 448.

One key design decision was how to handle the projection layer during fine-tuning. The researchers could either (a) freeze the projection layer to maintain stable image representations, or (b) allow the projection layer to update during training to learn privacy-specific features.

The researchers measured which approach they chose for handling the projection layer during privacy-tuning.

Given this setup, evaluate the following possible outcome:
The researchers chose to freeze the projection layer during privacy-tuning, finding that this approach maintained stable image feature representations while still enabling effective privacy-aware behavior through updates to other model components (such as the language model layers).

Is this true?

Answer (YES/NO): YES